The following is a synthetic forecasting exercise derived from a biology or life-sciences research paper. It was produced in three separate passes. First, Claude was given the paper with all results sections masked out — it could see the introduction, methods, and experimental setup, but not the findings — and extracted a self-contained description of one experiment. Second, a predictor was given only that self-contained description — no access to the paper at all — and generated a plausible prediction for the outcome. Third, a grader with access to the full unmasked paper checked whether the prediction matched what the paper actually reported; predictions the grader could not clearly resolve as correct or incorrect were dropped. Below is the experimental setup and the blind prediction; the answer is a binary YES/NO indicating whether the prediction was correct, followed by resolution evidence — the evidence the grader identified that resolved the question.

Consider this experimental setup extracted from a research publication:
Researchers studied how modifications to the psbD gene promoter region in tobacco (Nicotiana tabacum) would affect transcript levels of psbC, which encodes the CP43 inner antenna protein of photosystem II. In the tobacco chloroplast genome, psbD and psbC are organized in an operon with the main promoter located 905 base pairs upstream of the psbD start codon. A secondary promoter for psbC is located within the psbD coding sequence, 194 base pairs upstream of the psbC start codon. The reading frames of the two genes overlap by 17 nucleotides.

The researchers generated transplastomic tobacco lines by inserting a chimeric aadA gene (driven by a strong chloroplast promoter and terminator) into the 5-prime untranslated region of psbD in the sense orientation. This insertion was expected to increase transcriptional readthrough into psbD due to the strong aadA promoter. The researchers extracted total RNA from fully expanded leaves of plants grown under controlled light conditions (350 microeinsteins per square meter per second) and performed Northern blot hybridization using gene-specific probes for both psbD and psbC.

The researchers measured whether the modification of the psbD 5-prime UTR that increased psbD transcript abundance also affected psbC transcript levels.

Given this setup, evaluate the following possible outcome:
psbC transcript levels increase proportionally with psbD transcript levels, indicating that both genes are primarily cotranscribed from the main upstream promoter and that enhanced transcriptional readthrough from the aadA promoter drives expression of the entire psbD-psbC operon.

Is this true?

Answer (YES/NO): NO